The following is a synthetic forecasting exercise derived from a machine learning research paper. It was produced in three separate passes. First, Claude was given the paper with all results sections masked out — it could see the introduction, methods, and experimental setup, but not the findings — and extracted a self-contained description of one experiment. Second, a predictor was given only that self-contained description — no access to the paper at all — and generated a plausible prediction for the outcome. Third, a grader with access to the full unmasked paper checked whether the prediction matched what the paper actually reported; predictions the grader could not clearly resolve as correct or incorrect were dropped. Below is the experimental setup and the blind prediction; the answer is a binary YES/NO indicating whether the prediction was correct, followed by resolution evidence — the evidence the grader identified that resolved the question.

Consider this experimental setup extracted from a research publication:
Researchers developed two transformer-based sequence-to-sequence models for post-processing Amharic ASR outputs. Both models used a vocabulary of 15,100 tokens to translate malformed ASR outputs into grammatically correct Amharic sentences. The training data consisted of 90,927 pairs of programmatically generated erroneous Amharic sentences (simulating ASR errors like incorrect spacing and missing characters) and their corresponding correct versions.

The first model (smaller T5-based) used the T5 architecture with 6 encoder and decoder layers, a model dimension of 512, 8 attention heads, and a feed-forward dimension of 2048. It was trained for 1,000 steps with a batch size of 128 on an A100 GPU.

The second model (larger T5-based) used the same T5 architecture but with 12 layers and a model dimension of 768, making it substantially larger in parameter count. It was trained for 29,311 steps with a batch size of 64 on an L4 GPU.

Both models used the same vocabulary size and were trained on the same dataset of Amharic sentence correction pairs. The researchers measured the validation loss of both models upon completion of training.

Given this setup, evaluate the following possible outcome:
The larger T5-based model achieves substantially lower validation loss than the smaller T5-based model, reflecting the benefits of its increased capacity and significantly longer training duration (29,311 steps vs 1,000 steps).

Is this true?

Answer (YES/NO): NO